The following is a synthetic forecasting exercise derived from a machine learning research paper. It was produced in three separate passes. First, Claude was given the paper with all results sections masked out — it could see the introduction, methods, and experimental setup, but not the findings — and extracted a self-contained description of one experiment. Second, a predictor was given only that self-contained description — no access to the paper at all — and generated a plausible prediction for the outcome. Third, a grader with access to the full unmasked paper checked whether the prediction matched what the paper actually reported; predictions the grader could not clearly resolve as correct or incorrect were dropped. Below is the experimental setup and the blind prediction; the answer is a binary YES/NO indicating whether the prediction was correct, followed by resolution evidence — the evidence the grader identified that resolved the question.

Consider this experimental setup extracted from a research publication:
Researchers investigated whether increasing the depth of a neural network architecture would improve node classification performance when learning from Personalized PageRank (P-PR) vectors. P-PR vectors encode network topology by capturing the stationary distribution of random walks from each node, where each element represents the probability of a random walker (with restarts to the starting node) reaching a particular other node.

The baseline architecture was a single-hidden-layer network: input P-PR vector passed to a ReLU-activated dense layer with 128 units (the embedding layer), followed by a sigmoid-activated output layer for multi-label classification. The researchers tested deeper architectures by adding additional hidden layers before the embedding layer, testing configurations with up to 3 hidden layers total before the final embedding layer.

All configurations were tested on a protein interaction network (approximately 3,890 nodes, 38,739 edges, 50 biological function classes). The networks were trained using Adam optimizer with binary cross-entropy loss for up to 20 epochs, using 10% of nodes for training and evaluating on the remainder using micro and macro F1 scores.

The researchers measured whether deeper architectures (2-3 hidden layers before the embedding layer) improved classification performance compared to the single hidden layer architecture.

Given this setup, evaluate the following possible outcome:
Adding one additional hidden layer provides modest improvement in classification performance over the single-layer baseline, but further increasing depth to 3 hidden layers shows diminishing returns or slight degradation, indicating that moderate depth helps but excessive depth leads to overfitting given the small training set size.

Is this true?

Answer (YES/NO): NO